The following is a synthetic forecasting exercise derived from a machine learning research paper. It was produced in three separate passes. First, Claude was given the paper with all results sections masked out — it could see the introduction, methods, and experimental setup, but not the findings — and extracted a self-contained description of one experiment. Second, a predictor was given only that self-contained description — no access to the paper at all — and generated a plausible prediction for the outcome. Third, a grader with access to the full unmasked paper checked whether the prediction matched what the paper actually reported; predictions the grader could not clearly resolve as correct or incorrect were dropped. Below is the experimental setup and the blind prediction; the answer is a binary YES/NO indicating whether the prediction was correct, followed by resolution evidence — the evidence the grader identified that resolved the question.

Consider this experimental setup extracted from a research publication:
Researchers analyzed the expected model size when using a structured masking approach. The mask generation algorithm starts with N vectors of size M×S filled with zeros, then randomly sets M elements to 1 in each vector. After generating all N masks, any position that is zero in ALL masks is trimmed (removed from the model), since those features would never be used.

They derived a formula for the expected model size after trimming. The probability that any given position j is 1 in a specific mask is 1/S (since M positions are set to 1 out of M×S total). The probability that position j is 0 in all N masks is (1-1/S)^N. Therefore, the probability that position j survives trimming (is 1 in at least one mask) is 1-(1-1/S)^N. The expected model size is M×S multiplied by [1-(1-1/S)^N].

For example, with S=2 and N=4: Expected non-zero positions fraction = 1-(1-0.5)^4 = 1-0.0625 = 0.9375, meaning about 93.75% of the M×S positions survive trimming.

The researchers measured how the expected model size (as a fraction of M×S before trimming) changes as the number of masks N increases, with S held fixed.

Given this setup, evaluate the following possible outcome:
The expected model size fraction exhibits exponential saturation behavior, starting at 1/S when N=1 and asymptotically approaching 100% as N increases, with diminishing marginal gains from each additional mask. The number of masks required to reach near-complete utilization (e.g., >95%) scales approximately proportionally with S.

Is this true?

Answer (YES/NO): YES